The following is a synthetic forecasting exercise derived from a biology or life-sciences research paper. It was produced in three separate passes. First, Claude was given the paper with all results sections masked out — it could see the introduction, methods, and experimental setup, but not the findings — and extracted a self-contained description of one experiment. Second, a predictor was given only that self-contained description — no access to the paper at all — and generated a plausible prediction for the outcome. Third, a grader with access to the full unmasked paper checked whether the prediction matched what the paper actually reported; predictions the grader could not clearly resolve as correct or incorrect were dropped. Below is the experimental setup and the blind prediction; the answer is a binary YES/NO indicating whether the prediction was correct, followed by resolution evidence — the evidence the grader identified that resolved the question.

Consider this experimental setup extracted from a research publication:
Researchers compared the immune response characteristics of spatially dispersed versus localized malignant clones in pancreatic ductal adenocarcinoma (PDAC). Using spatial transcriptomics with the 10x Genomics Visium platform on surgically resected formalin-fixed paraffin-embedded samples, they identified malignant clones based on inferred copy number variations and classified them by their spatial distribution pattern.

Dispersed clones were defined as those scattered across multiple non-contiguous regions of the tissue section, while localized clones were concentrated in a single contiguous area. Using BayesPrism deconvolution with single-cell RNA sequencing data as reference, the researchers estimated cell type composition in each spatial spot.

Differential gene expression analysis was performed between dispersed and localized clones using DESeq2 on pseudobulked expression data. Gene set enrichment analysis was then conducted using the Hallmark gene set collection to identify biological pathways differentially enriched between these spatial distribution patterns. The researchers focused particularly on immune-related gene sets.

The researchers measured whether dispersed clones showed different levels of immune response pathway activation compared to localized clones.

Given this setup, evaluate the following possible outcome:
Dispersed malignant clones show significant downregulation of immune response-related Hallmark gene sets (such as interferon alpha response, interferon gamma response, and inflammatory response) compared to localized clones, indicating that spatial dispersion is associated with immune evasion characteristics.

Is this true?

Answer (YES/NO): YES